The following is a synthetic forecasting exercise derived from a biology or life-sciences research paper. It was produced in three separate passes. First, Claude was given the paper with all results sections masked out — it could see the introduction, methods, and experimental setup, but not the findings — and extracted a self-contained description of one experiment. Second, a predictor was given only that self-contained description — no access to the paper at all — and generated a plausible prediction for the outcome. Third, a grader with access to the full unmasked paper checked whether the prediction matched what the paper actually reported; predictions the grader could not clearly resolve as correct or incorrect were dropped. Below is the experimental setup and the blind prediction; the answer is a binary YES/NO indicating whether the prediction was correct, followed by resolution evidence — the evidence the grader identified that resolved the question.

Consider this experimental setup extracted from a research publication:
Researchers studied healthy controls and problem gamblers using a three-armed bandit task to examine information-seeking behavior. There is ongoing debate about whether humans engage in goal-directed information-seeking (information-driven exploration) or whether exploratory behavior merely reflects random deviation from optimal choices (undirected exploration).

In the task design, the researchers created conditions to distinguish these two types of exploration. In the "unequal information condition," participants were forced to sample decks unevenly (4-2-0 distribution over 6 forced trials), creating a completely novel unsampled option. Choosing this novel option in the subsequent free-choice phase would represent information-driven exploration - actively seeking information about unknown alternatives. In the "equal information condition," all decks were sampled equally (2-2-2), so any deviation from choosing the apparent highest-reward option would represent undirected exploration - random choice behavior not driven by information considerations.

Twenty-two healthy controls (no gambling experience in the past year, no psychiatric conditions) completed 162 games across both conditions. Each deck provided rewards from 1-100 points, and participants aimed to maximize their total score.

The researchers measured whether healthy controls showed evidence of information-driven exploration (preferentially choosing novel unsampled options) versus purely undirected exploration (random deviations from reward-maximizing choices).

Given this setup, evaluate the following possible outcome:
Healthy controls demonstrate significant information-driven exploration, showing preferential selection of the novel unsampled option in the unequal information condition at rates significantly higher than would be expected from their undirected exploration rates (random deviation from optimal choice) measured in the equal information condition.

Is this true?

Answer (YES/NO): YES